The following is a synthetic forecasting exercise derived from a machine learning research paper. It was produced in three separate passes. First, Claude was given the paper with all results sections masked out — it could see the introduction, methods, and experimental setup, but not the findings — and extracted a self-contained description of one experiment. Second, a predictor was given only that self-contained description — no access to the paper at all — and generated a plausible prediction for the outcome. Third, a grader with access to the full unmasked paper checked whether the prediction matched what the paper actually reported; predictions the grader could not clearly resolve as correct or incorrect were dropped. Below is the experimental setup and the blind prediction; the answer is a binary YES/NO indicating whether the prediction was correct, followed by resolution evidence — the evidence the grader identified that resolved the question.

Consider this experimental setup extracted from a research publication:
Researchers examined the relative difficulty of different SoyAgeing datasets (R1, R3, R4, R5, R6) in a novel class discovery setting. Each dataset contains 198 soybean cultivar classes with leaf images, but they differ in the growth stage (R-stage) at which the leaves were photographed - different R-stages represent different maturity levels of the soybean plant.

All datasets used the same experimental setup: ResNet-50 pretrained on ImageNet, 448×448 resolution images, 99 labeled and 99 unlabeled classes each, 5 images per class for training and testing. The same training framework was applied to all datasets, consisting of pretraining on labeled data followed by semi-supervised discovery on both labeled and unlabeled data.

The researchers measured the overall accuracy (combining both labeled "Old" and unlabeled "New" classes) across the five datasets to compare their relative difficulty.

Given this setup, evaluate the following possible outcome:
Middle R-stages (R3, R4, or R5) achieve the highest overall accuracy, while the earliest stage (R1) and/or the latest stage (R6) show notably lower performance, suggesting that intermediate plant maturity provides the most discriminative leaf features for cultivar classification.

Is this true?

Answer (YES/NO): NO